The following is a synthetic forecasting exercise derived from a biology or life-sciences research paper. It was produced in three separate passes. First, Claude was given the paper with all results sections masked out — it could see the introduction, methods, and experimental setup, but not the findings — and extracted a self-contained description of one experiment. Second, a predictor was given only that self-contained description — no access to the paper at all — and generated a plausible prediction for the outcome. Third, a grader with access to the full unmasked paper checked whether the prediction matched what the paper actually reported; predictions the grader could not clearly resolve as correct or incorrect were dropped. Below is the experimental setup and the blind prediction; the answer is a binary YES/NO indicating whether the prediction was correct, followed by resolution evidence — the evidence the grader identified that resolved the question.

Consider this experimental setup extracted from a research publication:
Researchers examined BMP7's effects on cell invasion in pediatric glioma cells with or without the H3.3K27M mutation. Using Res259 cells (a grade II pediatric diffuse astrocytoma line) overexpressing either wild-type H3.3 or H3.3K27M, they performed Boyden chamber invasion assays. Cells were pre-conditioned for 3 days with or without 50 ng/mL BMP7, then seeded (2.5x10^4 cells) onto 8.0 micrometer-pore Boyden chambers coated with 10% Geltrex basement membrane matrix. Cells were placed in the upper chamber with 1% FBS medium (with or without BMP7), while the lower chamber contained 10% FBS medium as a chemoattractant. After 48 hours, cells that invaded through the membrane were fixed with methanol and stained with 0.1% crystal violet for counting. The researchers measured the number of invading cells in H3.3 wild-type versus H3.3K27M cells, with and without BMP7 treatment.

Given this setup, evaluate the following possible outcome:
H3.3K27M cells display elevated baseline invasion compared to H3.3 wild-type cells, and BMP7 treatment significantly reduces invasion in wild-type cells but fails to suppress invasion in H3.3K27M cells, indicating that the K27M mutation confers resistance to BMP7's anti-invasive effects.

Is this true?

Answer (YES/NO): NO